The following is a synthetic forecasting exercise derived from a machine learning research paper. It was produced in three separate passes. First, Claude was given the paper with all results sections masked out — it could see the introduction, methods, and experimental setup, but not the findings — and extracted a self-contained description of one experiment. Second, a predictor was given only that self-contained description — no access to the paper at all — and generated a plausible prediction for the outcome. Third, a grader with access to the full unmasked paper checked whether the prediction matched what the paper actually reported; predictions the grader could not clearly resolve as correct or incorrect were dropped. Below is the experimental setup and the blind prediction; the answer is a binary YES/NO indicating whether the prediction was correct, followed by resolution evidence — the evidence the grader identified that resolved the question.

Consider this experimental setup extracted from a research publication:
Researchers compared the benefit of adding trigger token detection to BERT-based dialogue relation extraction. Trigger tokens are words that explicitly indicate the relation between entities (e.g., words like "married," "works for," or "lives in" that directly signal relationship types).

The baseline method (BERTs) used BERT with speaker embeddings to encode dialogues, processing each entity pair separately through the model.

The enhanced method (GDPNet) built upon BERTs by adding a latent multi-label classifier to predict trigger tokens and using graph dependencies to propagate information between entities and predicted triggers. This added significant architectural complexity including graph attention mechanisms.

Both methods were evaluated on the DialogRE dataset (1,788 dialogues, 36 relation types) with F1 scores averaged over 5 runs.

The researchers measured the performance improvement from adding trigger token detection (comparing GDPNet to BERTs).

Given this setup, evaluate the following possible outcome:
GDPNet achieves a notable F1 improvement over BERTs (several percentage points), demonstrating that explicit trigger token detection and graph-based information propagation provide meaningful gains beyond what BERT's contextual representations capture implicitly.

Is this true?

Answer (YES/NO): YES